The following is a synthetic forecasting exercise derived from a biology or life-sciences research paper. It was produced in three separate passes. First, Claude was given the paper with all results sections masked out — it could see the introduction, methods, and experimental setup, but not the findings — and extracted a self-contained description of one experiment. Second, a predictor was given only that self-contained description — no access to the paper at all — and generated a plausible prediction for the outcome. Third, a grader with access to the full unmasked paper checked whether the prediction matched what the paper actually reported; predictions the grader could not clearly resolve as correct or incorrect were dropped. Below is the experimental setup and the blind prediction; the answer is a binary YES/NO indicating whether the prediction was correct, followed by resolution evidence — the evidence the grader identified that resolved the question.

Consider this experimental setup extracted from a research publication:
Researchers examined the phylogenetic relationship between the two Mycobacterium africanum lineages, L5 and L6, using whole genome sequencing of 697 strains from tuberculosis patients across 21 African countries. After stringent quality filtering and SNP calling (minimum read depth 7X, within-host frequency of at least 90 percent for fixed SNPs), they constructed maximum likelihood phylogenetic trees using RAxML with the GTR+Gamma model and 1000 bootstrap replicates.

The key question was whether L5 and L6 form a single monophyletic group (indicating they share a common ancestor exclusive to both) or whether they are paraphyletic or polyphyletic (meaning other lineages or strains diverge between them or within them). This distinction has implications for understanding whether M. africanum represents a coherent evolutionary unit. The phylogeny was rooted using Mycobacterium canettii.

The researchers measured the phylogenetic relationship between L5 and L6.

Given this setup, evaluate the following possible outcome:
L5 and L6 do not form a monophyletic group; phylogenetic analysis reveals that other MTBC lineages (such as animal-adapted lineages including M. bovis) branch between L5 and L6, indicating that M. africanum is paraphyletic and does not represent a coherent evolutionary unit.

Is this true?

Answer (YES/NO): YES